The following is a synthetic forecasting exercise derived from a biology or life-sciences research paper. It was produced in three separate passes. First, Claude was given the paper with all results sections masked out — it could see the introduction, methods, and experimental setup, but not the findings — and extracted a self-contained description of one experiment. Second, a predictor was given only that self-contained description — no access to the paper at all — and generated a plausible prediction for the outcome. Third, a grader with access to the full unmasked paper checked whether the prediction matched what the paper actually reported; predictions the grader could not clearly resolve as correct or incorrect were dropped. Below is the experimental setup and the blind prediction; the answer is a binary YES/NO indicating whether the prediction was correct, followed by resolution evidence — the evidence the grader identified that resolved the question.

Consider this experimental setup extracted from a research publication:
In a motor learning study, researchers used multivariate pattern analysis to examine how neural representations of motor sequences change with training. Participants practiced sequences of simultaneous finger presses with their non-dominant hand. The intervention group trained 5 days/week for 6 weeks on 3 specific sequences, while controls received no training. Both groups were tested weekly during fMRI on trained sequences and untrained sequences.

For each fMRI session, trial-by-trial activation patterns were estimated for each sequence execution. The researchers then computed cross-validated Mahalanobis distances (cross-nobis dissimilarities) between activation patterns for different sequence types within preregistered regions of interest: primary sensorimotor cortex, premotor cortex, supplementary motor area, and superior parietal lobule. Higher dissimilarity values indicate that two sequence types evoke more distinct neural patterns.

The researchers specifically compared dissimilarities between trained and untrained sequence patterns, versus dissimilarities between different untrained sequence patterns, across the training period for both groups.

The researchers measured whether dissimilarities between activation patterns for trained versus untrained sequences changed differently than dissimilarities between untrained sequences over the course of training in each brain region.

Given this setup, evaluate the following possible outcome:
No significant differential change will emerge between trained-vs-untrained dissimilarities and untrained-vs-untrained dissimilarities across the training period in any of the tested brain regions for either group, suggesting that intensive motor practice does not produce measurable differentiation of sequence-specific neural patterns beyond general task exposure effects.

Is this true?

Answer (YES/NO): NO